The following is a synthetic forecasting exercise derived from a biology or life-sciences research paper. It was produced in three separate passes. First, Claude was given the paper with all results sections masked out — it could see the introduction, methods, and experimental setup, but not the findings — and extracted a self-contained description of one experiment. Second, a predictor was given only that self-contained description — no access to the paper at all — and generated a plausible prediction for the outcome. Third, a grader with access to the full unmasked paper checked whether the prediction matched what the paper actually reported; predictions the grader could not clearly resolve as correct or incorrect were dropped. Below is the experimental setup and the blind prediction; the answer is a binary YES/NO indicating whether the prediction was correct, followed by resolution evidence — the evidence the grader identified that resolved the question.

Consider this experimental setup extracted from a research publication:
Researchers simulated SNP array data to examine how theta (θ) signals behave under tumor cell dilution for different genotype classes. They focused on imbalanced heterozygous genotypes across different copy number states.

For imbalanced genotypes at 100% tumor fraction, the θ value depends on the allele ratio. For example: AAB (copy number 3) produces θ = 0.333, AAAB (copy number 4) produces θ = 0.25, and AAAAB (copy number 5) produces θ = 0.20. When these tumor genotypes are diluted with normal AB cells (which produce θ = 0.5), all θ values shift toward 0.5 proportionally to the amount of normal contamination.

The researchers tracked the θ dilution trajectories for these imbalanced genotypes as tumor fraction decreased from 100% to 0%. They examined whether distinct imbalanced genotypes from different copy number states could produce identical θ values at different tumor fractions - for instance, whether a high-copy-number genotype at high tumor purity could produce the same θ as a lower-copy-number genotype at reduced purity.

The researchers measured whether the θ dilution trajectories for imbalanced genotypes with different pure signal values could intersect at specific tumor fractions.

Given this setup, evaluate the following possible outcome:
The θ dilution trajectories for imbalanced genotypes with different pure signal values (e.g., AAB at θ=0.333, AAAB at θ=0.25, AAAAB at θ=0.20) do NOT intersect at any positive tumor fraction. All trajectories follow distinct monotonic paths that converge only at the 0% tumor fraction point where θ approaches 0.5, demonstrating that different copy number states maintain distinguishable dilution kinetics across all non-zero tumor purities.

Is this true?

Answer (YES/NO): NO